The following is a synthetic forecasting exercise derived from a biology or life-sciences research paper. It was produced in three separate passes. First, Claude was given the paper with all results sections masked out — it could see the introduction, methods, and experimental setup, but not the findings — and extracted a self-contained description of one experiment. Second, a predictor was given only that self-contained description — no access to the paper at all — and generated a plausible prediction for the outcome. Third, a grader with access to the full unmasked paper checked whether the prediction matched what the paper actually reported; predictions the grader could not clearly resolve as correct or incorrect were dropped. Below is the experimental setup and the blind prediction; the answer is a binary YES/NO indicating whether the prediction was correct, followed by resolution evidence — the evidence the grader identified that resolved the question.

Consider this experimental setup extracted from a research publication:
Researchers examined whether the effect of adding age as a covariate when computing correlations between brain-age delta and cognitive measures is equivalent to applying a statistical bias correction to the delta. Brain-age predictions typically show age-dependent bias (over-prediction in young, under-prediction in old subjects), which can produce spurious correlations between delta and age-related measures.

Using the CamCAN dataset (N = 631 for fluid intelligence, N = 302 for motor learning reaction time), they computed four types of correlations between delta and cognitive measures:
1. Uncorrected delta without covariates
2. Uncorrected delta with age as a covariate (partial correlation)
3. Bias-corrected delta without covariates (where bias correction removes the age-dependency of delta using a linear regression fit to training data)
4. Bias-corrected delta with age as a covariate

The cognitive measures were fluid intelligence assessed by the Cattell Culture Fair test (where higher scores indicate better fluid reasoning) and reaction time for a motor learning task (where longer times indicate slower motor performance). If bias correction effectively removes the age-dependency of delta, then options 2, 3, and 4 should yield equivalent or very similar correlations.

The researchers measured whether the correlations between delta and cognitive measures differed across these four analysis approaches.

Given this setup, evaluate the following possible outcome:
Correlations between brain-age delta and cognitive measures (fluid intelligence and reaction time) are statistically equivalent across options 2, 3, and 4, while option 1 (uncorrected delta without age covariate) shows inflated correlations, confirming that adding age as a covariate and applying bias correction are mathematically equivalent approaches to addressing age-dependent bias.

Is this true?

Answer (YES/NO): NO